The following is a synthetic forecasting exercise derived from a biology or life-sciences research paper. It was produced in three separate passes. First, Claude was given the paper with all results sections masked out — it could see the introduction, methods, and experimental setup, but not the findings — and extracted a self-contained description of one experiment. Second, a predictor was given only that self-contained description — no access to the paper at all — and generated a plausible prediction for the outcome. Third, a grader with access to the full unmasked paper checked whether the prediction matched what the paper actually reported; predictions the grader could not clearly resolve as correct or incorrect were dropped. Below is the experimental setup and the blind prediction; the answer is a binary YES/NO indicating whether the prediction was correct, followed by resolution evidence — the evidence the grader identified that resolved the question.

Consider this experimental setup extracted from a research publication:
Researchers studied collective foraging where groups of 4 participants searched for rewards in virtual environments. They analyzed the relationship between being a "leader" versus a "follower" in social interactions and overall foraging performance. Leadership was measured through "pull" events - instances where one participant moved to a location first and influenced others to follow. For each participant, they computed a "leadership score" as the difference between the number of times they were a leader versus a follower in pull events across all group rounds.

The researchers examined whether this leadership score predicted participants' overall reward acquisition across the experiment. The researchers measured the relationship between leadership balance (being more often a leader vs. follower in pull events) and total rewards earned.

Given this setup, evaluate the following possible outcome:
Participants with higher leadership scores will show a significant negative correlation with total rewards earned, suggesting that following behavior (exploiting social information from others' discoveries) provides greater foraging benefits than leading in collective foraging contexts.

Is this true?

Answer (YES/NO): NO